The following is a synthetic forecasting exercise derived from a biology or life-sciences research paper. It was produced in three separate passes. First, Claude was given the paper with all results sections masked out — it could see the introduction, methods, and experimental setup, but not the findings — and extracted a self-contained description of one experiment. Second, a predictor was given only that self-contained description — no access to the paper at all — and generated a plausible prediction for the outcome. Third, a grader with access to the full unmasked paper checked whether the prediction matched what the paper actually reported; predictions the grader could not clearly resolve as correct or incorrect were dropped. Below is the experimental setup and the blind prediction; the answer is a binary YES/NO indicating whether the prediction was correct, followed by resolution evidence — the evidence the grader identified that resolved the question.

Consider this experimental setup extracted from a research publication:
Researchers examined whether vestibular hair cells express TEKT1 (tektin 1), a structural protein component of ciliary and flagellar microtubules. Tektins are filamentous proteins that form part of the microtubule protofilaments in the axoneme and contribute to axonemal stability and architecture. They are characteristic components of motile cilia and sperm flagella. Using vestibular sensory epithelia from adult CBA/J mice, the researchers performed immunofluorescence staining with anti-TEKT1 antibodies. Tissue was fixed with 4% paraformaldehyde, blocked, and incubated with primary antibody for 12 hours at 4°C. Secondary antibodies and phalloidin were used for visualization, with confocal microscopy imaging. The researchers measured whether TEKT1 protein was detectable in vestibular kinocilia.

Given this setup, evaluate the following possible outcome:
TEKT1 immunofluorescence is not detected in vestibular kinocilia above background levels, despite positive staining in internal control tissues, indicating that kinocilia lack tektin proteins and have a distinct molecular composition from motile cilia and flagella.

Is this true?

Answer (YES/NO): NO